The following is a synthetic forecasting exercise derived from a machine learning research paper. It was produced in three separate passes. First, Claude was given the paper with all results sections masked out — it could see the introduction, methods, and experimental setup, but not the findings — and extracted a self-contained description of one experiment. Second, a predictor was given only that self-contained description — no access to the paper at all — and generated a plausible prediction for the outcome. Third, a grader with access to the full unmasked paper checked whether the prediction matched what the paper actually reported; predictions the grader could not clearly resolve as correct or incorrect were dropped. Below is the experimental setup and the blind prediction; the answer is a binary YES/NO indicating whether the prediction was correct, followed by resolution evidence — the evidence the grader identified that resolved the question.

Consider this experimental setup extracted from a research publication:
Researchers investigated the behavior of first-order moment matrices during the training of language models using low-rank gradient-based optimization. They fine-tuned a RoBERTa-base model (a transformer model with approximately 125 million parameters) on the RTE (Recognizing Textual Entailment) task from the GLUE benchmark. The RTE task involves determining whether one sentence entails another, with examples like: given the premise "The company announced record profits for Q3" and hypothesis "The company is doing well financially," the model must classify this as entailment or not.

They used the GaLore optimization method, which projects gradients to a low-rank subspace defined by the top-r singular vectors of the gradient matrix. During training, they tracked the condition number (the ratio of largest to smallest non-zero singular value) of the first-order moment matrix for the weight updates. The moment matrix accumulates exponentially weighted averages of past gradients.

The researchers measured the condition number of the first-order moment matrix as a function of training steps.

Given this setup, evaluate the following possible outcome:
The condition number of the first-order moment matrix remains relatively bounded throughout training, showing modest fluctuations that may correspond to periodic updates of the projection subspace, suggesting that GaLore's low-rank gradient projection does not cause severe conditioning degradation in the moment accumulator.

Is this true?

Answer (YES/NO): NO